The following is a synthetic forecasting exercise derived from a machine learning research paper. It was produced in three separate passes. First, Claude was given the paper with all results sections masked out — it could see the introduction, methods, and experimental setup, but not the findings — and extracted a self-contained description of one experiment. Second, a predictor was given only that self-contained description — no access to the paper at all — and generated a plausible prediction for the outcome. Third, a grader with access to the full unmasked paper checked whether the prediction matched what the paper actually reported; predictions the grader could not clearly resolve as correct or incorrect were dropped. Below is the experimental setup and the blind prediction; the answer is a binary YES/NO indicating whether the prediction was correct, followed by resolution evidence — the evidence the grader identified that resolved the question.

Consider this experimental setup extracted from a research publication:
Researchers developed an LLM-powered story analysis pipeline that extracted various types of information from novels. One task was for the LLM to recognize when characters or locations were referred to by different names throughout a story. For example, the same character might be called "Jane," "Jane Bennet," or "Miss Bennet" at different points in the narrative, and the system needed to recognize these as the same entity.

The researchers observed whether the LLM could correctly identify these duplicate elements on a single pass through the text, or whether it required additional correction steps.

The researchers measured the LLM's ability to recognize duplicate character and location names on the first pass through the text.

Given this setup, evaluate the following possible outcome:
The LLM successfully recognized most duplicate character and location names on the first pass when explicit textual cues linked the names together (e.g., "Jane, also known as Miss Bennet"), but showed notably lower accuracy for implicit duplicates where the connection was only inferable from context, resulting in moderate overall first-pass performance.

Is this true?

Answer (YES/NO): NO